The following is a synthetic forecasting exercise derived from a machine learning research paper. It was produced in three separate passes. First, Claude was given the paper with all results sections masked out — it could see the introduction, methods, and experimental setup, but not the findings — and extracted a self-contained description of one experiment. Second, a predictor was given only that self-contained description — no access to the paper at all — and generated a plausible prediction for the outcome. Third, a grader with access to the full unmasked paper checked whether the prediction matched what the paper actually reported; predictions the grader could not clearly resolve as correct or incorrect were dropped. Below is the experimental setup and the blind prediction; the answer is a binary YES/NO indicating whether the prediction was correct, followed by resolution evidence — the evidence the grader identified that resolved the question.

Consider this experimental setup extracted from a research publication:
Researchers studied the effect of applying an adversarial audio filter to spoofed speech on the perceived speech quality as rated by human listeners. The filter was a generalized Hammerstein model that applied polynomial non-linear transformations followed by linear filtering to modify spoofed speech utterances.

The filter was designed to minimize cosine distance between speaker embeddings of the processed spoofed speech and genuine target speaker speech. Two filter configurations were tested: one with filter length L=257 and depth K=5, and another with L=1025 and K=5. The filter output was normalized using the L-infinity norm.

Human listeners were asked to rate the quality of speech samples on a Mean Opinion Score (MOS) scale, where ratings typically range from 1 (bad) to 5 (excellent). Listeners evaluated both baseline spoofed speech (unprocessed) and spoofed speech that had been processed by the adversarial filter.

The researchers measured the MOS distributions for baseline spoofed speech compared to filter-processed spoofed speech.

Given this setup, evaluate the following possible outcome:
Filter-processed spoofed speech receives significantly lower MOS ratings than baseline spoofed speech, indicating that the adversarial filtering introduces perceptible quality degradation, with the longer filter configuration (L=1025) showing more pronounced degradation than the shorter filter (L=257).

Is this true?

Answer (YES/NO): YES